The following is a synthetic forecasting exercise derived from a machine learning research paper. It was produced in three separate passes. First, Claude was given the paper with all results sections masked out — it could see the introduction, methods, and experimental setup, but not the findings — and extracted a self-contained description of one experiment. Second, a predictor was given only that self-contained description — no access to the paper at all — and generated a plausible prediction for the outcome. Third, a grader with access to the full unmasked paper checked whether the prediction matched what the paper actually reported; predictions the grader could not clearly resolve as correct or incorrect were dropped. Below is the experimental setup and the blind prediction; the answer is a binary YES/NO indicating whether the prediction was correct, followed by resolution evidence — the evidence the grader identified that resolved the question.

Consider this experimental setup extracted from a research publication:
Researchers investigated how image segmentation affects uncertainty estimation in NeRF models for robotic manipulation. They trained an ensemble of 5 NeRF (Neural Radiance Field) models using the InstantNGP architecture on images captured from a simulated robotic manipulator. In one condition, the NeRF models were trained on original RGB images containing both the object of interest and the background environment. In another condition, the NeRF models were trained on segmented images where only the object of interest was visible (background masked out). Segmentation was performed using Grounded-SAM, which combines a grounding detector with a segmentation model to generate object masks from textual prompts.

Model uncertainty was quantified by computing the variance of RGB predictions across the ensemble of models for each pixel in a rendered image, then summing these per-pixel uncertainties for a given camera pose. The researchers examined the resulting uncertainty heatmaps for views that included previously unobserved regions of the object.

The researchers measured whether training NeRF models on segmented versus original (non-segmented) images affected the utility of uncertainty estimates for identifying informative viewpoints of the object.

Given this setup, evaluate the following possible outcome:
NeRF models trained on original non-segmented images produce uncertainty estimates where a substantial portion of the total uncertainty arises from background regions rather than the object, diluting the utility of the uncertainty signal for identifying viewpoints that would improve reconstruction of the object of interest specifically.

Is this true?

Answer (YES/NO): YES